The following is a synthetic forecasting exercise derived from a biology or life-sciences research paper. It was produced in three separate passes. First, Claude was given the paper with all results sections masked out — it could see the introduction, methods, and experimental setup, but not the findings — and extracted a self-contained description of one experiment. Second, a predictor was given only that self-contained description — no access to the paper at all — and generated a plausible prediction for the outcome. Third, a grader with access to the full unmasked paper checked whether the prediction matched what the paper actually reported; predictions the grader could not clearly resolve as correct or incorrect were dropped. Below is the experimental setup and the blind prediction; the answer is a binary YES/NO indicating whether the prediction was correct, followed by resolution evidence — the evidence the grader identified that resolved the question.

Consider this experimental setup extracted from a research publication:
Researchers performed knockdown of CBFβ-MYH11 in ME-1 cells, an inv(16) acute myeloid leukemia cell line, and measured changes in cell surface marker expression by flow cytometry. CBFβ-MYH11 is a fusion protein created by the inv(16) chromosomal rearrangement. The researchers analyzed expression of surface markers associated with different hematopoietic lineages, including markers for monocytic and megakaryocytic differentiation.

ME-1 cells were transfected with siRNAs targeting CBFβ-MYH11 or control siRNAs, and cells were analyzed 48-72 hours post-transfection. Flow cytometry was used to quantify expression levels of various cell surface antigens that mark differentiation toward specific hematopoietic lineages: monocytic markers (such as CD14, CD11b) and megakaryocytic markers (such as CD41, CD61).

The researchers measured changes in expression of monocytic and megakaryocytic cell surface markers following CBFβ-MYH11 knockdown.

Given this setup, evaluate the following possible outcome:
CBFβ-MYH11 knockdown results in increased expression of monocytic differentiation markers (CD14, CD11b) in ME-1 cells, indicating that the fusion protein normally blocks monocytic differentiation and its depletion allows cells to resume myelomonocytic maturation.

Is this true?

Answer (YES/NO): YES